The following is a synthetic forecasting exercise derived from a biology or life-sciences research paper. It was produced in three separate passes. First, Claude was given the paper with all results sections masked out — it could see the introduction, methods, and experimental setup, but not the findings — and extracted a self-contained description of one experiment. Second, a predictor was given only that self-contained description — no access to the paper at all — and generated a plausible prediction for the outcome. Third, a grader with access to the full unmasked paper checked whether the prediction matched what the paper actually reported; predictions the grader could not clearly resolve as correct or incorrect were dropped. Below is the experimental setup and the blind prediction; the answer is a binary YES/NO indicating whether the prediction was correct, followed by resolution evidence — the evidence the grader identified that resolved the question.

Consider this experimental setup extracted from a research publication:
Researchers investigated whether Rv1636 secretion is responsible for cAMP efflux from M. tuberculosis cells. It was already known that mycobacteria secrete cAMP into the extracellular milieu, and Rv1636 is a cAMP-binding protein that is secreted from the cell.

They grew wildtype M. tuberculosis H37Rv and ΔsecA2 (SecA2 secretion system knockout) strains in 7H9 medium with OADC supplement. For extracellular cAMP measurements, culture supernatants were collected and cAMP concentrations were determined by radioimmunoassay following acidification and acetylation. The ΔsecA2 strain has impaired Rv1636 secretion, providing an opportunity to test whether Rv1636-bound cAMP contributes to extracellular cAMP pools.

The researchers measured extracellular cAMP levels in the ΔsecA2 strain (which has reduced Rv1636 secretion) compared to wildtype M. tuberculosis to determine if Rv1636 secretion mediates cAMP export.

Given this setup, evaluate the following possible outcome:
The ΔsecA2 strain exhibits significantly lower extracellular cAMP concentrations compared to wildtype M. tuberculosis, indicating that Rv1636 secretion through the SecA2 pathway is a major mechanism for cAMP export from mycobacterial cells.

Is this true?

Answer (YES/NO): NO